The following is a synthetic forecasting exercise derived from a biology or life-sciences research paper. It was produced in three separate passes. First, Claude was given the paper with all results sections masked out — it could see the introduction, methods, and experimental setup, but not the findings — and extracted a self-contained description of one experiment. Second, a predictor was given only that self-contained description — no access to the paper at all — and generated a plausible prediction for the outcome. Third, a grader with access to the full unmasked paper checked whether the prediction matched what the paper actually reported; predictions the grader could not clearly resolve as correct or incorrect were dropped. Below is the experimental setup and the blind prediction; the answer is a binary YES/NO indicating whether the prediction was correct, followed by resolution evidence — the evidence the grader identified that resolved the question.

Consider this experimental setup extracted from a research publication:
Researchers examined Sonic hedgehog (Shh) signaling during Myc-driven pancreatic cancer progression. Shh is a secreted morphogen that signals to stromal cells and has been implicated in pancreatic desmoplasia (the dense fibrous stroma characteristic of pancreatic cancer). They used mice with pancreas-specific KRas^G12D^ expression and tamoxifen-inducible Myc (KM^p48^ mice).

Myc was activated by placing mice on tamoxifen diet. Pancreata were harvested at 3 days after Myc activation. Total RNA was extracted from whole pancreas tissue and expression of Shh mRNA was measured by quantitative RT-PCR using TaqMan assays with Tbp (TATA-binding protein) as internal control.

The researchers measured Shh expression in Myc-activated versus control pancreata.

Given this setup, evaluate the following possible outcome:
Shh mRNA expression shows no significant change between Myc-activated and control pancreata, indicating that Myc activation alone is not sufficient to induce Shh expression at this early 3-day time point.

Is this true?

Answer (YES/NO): NO